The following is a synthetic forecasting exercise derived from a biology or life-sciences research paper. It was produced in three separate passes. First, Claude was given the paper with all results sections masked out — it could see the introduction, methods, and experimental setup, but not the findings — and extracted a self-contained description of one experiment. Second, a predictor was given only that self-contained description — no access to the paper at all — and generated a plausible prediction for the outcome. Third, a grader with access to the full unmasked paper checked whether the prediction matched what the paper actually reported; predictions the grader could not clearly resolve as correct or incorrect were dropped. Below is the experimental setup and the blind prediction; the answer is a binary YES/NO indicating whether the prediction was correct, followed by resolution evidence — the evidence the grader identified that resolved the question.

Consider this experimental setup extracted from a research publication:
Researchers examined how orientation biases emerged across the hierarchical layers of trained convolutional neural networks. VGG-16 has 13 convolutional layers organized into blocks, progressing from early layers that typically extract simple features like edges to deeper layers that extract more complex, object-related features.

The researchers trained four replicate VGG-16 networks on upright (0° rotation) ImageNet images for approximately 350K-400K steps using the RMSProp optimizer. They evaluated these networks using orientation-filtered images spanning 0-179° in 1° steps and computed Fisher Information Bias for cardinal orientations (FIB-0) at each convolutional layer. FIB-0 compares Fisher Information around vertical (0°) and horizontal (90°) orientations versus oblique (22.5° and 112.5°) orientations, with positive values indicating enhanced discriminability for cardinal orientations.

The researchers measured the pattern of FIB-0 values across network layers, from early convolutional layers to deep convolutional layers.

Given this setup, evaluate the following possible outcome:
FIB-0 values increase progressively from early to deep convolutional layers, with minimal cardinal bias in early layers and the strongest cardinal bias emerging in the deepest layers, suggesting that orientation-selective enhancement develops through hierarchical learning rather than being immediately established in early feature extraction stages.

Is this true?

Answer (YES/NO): YES